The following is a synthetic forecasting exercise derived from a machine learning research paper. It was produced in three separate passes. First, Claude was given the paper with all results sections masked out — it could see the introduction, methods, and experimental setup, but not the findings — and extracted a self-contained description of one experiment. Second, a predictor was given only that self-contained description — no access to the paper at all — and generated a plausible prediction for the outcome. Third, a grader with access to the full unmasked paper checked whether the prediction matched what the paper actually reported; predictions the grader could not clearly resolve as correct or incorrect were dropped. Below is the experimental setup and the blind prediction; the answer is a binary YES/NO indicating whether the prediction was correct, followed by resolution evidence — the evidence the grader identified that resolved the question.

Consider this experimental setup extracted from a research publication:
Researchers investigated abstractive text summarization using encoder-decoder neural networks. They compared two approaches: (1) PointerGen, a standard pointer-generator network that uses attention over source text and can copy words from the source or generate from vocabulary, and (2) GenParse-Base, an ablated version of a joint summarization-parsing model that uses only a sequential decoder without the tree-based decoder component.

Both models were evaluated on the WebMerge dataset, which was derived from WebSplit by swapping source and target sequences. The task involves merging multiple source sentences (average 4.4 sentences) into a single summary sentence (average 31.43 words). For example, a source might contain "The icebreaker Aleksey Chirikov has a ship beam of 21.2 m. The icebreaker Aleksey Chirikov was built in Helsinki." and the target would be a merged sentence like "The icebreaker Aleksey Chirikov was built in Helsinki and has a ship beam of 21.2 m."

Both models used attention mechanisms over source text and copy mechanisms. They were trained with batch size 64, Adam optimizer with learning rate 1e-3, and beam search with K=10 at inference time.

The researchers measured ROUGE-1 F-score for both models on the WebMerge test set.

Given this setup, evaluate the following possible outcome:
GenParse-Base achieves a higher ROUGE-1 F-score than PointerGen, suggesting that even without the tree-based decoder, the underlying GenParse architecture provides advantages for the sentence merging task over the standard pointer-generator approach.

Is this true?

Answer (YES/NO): NO